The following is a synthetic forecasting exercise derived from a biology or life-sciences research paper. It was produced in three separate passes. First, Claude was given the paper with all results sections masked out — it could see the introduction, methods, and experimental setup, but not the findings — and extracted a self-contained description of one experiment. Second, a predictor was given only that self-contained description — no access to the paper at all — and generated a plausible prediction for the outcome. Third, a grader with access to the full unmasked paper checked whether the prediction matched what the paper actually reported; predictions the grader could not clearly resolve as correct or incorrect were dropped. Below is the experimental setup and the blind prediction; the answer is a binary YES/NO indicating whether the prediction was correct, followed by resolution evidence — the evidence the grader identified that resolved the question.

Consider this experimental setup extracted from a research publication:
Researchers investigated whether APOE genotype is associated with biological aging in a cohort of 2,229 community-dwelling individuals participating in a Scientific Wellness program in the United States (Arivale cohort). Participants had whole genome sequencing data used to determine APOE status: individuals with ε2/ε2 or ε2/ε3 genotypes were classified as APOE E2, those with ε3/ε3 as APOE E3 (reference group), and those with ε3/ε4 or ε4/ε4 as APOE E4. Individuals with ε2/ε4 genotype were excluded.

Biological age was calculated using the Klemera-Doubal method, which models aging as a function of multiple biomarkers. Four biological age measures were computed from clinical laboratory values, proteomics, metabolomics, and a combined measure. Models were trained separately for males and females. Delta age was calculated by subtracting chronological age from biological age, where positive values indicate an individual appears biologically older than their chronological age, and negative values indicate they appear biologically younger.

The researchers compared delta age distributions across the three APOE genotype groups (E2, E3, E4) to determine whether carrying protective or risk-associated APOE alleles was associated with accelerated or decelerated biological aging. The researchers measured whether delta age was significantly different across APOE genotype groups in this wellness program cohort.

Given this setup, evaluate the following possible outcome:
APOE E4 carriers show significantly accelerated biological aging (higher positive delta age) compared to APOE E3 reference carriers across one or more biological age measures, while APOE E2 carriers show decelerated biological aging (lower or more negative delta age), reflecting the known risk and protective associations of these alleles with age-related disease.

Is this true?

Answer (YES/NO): NO